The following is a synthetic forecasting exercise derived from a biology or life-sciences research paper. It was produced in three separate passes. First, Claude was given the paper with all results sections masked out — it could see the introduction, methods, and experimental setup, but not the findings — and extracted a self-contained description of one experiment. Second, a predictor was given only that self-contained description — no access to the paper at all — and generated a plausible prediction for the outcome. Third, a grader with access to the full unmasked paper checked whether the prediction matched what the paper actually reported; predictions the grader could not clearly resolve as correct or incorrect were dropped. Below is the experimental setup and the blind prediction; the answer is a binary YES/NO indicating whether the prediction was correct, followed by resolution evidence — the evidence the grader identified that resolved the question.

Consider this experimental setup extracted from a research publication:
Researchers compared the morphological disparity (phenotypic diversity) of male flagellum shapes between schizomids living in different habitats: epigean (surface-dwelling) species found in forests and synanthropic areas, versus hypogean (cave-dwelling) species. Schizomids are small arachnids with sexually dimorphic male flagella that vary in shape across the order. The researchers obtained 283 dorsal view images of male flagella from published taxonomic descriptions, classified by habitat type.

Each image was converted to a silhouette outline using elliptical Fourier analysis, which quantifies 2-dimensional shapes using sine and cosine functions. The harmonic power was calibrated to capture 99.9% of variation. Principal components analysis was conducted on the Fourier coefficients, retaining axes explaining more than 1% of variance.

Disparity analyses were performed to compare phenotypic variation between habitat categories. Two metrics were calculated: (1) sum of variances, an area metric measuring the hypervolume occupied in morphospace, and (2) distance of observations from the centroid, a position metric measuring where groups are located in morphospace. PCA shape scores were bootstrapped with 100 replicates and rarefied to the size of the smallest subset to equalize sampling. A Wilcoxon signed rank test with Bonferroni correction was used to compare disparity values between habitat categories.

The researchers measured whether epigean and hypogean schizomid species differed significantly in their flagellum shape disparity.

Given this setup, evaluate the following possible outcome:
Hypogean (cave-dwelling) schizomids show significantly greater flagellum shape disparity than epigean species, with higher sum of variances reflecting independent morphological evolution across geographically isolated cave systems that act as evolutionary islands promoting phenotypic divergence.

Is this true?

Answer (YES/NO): NO